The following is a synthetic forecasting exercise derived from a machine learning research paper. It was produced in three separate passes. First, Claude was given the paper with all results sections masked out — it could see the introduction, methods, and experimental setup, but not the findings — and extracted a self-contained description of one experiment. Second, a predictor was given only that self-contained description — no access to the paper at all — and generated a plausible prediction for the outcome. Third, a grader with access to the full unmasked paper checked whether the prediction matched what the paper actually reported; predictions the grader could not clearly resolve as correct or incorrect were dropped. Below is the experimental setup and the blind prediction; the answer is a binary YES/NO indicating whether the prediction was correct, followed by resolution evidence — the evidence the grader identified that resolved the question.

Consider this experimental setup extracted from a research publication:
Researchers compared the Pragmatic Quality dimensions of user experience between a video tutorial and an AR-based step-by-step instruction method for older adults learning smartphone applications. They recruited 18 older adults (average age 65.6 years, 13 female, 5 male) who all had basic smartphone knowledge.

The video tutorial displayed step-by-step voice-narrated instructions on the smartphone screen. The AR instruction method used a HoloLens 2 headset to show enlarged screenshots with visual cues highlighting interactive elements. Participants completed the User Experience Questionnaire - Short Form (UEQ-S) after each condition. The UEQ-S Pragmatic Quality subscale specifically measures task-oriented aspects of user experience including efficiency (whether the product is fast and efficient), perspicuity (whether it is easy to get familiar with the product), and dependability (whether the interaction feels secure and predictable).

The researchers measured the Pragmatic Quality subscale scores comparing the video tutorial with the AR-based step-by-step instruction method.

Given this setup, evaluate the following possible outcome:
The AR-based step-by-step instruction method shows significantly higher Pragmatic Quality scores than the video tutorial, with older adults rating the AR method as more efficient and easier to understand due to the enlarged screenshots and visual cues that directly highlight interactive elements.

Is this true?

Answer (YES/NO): NO